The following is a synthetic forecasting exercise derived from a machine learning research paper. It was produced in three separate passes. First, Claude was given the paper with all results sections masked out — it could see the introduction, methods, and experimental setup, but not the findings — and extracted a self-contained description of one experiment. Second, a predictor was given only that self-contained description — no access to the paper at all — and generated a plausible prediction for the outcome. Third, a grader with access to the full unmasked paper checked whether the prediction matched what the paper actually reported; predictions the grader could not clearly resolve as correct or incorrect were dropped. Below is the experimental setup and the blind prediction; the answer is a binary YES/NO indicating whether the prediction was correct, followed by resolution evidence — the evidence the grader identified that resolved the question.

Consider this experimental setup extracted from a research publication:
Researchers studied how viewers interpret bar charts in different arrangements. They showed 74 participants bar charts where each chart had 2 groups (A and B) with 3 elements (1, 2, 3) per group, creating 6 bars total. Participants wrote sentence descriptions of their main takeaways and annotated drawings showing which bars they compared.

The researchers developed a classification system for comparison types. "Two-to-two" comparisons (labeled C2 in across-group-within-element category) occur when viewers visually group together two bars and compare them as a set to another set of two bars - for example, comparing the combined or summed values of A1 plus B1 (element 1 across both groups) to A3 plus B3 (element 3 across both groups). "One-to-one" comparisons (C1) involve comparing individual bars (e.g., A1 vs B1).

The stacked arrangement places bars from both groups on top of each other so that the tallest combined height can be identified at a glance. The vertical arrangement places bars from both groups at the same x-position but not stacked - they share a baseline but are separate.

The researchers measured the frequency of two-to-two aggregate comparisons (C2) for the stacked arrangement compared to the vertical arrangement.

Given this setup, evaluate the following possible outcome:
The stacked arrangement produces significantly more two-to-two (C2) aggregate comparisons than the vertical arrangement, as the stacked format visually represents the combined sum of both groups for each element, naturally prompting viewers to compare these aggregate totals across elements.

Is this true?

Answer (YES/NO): NO